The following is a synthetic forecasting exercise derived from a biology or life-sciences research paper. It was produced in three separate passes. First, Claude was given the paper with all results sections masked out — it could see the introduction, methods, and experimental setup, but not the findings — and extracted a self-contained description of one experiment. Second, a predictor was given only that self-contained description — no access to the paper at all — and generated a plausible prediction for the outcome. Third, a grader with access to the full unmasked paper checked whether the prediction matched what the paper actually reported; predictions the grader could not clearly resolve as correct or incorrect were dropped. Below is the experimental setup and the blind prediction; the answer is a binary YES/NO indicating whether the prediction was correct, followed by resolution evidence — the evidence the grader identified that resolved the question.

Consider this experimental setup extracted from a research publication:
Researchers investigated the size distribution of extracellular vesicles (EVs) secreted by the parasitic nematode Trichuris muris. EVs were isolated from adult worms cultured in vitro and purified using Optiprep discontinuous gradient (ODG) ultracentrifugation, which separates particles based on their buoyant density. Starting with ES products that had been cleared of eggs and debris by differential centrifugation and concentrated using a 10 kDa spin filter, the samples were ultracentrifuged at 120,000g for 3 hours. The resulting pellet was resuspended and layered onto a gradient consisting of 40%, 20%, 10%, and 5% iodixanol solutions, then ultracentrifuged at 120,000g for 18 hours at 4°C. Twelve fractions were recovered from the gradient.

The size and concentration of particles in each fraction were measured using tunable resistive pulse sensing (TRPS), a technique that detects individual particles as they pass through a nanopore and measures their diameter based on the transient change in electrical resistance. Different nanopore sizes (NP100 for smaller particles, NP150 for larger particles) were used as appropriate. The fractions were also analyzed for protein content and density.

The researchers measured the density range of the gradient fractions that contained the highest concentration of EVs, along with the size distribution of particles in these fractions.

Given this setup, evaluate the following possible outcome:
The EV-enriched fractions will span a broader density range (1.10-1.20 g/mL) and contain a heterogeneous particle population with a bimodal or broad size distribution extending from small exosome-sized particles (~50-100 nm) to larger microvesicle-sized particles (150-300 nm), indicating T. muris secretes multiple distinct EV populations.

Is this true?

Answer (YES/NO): NO